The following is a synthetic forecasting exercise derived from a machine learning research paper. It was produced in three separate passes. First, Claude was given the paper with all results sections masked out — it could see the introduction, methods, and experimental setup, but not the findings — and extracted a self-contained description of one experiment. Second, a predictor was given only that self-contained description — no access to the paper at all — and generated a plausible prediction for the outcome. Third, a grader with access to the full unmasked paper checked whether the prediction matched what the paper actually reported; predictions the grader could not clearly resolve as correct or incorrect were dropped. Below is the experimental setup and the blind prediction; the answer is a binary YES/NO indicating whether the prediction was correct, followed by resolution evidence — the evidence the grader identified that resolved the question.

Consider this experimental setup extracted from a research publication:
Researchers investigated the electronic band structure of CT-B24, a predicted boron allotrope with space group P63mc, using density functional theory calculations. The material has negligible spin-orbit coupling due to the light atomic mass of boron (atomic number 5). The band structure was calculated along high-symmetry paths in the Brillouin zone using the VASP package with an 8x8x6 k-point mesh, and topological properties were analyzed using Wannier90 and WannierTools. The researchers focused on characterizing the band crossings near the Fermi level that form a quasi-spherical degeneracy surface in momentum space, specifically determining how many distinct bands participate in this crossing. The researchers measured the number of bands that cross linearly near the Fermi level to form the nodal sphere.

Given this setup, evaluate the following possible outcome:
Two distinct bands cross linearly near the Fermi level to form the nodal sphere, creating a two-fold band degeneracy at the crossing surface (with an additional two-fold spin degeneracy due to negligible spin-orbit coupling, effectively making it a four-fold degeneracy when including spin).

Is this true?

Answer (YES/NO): YES